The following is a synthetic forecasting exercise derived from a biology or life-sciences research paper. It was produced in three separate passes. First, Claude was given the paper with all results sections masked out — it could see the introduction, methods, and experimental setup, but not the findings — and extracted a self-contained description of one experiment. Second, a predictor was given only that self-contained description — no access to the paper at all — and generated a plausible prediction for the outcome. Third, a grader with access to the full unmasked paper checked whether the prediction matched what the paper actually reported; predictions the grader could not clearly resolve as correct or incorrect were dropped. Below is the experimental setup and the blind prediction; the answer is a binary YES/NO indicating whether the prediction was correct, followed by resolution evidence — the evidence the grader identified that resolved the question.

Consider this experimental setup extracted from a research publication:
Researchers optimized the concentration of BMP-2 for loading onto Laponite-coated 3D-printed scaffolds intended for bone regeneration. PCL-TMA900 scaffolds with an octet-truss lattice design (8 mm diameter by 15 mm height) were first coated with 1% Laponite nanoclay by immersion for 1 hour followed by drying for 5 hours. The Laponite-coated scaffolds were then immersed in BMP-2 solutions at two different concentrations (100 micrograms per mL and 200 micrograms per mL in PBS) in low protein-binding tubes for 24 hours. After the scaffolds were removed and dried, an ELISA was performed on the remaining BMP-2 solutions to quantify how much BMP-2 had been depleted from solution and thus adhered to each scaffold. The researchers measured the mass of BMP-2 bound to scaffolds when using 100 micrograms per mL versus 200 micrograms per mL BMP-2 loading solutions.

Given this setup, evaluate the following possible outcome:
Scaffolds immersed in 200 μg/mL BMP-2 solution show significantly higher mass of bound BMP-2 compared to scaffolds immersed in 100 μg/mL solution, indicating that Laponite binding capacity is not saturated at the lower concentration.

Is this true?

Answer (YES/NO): NO